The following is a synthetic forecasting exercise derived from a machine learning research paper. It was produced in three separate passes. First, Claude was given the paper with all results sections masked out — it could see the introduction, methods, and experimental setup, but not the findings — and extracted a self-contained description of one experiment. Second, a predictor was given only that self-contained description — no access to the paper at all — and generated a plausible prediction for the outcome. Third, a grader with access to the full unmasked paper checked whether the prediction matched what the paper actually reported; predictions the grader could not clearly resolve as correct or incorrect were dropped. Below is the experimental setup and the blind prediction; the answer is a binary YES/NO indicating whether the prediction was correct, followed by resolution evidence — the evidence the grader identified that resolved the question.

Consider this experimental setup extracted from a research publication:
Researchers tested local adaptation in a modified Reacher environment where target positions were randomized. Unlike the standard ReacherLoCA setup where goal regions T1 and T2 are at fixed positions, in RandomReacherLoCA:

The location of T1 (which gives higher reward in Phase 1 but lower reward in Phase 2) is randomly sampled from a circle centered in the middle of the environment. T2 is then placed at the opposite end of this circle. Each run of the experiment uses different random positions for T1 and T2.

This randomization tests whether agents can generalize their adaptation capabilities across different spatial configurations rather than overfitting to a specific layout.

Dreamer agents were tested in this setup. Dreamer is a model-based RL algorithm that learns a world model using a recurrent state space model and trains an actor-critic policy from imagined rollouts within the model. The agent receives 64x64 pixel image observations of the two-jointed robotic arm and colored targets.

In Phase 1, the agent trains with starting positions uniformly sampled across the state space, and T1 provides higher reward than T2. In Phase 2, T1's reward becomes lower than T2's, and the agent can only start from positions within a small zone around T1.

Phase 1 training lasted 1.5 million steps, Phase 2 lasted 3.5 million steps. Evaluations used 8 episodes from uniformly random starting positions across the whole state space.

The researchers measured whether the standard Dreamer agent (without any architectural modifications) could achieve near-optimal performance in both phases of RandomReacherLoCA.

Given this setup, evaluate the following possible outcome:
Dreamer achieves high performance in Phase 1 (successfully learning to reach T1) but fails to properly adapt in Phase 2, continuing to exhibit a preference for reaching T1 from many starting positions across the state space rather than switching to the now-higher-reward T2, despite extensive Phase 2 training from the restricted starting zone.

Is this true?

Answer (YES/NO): YES